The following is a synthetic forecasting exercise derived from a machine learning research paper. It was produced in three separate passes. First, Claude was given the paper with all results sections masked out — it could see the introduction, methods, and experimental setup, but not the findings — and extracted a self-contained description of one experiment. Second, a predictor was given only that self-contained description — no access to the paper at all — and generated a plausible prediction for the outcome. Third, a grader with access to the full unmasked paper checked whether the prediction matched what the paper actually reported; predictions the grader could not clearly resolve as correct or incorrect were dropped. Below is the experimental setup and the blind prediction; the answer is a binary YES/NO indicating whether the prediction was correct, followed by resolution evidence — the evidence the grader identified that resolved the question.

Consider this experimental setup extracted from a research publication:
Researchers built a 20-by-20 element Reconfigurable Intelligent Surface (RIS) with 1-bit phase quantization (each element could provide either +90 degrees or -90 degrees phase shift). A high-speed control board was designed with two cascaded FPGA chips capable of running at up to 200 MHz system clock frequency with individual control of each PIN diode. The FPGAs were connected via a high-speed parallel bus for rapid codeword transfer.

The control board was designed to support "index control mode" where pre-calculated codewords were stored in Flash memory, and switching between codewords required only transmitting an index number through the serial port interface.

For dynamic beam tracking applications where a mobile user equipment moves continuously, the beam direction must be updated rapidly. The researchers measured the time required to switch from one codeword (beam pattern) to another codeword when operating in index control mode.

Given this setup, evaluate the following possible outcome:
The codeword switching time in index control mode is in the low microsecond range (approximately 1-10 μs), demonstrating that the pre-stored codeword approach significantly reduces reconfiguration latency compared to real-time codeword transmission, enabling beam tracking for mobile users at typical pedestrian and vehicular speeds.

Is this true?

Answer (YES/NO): NO